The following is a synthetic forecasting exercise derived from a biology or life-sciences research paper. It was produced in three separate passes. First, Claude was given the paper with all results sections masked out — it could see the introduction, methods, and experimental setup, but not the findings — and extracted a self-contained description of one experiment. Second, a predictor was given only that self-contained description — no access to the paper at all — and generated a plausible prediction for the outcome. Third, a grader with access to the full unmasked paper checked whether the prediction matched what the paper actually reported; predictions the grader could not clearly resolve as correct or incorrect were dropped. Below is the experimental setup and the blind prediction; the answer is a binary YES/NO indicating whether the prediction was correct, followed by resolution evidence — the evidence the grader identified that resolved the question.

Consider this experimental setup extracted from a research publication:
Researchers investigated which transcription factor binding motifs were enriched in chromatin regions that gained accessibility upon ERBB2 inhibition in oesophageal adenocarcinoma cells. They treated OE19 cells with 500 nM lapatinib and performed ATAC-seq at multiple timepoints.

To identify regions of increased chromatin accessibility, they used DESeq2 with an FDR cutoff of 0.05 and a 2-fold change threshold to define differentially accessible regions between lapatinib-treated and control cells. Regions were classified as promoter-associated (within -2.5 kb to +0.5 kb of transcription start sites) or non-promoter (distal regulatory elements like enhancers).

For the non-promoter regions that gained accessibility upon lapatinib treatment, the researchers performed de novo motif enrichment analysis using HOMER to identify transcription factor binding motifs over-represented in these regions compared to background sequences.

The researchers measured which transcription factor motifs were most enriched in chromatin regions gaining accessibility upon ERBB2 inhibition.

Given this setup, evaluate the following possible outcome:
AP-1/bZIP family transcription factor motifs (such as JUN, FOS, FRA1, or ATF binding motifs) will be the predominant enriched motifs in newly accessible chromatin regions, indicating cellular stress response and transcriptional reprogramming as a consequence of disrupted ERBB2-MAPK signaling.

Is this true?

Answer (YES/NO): NO